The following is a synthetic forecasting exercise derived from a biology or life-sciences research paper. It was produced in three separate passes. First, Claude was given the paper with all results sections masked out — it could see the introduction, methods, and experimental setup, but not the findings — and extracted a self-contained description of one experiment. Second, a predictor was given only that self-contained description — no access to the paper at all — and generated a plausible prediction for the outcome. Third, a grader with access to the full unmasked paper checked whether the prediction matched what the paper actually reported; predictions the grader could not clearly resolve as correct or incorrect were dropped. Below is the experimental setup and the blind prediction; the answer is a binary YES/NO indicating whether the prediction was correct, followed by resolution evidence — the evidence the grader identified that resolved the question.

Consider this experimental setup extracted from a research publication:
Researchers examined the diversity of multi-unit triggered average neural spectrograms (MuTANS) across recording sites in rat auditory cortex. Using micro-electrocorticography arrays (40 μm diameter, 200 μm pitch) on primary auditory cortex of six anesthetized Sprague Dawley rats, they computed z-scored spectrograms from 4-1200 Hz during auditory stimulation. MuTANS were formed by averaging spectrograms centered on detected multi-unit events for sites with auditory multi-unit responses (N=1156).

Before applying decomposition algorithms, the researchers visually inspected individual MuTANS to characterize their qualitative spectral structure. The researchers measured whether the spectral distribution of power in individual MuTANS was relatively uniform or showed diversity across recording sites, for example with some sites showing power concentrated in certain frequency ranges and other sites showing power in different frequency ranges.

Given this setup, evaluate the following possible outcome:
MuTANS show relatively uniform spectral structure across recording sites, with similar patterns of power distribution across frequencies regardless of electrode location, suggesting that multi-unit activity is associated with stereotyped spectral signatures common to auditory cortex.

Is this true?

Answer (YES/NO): NO